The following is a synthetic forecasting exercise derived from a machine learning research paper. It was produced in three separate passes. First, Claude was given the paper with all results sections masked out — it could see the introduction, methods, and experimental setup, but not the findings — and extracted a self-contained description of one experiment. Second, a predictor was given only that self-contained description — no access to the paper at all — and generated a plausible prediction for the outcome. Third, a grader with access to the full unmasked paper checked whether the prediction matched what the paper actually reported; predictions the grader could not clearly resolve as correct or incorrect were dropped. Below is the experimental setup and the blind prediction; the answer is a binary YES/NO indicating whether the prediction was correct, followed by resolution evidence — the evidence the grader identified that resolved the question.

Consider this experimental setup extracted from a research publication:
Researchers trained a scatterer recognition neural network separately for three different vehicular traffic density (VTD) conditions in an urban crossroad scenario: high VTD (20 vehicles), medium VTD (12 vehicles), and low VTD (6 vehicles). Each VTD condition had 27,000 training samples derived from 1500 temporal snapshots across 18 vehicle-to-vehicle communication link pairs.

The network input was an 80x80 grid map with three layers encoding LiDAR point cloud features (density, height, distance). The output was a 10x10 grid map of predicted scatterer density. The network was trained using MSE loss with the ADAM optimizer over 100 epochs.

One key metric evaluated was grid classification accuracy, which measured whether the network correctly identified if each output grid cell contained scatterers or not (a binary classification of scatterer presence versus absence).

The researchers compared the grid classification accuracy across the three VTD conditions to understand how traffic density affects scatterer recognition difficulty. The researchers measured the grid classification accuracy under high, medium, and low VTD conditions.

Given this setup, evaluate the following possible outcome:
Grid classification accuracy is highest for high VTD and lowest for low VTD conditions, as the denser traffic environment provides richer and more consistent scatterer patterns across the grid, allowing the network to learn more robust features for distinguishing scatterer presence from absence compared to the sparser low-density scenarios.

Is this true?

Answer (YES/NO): NO